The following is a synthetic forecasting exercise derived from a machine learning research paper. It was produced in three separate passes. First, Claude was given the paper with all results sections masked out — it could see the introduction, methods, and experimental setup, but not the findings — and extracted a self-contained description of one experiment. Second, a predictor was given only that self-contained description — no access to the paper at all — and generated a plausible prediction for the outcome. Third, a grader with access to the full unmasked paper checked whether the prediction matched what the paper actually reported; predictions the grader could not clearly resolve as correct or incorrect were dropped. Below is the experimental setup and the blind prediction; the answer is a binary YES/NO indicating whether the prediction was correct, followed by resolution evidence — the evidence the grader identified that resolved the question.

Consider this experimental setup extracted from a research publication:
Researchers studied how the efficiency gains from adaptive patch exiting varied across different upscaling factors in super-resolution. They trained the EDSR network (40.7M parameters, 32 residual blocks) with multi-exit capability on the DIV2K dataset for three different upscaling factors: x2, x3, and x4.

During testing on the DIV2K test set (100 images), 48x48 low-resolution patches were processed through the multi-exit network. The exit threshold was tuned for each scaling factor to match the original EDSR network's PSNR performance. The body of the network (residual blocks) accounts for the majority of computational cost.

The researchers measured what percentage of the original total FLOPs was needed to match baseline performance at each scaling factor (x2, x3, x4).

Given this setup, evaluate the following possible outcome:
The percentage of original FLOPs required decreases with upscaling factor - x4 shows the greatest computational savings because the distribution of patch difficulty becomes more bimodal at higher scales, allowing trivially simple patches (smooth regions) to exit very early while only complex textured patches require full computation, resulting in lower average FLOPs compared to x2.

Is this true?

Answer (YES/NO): NO